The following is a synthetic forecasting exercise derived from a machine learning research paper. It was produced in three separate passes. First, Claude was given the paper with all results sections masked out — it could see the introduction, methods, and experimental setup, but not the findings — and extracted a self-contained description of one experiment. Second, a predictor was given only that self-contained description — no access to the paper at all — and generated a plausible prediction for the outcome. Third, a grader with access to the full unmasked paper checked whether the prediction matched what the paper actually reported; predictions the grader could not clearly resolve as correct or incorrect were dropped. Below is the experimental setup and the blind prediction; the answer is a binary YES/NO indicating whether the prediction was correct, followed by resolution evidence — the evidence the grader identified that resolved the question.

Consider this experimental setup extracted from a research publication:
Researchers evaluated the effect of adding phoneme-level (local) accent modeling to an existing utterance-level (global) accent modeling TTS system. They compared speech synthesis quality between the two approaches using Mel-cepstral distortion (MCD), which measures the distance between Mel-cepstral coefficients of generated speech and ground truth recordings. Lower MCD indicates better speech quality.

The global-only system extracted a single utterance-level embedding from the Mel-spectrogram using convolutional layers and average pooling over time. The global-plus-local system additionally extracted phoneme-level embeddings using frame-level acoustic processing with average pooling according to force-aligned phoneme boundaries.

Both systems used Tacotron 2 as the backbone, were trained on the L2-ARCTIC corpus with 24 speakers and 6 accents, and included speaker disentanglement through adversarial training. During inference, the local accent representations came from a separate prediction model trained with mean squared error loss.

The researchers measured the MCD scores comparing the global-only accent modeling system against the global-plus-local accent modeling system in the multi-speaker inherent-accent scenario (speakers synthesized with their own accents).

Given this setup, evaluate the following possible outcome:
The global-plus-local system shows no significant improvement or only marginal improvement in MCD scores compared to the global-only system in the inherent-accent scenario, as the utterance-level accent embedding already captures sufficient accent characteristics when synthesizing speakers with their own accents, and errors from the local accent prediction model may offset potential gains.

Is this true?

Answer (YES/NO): NO